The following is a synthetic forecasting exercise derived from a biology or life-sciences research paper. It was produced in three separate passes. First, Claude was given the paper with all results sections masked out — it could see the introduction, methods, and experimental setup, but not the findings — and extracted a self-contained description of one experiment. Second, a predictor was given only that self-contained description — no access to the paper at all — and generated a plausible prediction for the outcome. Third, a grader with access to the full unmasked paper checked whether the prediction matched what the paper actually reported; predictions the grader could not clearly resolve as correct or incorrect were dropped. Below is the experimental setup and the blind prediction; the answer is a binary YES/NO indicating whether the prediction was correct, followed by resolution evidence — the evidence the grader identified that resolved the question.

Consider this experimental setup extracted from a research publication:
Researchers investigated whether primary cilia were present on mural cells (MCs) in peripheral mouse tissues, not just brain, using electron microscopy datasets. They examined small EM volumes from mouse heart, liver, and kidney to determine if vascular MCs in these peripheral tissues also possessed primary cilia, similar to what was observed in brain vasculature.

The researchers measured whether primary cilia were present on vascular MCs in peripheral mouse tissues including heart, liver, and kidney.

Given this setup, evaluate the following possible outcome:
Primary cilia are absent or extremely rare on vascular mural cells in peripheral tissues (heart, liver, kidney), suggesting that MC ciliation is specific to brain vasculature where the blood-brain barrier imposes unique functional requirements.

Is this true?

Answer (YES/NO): NO